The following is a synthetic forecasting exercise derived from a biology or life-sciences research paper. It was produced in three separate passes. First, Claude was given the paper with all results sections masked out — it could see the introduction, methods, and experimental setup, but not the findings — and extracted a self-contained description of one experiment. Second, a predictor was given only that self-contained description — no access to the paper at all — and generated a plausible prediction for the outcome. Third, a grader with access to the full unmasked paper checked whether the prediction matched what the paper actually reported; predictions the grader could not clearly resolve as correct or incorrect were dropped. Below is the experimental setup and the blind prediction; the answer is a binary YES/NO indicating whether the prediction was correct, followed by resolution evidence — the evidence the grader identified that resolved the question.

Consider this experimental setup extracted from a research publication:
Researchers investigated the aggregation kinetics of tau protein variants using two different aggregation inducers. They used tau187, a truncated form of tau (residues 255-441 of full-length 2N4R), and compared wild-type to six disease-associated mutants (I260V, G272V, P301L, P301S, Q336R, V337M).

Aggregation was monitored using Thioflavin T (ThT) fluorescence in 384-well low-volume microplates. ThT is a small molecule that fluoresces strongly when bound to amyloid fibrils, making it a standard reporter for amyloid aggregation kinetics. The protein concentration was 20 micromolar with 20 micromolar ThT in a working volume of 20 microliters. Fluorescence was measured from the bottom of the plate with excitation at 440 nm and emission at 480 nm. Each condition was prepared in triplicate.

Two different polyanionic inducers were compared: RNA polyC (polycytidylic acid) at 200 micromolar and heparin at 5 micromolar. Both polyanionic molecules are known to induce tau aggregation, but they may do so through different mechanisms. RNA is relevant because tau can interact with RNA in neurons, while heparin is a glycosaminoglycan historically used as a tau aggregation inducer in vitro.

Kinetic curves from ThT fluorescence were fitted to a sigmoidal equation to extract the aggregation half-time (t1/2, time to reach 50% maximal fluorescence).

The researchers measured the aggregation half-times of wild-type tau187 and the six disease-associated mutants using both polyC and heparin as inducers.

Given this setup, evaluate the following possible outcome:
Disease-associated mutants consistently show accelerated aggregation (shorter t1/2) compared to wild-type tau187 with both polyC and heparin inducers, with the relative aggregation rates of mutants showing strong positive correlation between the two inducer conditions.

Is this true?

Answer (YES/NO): NO